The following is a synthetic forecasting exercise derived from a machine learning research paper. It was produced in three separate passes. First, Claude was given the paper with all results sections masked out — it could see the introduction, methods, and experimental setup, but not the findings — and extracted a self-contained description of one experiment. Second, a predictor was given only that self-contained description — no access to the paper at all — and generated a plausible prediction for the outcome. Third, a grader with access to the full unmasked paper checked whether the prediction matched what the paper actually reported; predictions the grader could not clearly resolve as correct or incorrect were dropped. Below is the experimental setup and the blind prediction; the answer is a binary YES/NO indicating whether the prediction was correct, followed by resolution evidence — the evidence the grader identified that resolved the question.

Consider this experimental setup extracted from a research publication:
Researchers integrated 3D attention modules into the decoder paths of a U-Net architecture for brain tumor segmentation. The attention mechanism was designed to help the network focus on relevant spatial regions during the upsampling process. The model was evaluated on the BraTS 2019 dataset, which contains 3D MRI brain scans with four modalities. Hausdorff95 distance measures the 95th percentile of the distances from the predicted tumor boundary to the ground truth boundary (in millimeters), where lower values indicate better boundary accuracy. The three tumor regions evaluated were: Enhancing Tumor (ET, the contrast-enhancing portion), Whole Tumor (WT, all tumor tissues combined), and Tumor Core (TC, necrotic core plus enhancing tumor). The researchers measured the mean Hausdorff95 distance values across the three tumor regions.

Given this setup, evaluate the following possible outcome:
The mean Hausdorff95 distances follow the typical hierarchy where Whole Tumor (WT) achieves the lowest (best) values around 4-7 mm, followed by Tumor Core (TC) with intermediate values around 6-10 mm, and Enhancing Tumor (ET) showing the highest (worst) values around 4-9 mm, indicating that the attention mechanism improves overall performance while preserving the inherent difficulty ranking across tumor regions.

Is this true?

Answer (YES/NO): NO